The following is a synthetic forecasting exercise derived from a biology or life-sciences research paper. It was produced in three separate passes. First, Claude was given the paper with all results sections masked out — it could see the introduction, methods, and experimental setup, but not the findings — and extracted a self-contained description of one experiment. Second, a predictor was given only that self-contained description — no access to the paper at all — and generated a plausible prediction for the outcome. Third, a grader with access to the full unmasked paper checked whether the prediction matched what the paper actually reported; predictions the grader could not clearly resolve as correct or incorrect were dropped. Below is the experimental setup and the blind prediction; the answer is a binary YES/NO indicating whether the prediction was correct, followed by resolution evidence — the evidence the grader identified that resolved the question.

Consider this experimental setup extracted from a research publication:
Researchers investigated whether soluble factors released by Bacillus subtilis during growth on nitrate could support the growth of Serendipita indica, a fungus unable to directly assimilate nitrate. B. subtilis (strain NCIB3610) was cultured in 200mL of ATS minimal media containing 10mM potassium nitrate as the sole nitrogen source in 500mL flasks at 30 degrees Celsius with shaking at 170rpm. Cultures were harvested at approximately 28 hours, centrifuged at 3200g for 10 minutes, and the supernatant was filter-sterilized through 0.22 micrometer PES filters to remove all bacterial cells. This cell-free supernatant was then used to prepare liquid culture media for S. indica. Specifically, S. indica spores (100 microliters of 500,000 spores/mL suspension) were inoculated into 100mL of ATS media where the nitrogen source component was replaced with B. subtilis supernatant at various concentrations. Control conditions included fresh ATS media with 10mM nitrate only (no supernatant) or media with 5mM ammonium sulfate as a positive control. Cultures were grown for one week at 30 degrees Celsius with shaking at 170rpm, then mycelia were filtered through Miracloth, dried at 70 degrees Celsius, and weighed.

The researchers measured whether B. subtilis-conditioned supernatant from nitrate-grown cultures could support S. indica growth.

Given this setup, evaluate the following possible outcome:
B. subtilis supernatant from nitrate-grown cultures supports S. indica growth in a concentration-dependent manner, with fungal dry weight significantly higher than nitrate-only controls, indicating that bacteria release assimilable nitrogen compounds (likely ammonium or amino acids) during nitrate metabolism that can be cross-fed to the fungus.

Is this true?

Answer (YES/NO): NO